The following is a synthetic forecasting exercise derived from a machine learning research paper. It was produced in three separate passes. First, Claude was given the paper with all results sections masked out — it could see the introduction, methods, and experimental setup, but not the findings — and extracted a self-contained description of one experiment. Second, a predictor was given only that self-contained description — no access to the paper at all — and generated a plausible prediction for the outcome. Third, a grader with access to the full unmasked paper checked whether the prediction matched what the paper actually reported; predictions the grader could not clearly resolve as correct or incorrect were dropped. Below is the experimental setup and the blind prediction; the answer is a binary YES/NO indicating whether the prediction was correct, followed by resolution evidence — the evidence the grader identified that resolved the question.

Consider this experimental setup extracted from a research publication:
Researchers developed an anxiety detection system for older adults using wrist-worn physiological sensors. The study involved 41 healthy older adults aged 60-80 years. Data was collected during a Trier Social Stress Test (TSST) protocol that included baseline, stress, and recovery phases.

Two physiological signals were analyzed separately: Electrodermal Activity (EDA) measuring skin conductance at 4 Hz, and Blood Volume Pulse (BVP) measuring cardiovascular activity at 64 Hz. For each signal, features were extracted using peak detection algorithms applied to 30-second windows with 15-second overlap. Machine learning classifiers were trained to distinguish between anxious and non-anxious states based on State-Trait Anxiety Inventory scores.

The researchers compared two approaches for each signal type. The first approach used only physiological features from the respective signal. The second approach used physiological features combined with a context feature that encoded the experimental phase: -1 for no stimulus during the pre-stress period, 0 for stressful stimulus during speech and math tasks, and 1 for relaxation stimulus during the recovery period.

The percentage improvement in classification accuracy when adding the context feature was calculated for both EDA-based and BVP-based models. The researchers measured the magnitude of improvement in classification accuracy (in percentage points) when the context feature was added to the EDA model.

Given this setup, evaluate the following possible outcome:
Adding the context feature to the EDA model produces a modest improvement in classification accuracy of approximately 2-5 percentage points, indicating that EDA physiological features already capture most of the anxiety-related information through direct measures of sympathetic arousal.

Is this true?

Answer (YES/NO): YES